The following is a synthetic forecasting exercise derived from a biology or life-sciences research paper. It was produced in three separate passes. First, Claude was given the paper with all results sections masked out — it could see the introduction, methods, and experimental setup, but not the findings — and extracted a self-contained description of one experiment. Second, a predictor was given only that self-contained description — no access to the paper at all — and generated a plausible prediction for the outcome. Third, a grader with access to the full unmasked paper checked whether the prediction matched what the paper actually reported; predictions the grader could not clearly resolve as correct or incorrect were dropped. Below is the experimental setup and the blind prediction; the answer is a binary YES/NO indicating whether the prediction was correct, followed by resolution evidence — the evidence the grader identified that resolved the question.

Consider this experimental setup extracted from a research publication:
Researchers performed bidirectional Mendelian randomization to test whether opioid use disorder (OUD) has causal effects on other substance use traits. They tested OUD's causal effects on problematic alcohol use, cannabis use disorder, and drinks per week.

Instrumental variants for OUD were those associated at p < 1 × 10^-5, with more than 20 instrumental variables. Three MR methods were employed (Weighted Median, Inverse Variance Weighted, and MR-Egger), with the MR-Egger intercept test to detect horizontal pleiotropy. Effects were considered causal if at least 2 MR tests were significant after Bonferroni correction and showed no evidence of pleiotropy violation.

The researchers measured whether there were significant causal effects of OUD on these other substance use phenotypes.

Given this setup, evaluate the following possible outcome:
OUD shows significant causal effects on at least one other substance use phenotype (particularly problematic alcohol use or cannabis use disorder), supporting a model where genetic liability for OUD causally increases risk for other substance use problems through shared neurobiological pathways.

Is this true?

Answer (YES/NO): YES